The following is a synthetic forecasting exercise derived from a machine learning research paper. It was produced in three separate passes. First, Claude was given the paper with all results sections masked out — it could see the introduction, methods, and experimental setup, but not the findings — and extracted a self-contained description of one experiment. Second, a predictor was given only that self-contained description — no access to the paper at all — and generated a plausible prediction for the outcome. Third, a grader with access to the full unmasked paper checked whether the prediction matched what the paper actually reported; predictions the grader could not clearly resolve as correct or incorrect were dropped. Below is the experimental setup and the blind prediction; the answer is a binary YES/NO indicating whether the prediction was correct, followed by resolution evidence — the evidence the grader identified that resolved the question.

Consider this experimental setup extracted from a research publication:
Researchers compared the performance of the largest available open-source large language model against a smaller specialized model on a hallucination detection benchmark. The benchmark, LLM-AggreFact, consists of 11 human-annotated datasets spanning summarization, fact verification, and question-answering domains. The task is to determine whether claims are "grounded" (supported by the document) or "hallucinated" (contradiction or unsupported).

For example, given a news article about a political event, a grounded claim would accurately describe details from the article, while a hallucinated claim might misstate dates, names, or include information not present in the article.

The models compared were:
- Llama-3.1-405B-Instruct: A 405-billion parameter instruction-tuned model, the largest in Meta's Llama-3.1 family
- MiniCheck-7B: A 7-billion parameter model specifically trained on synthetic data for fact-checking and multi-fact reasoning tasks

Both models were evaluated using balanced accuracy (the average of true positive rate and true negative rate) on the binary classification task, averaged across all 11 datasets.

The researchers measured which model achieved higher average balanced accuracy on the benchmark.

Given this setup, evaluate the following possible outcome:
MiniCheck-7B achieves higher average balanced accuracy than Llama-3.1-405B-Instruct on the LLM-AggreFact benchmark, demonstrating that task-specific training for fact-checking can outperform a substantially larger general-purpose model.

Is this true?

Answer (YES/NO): YES